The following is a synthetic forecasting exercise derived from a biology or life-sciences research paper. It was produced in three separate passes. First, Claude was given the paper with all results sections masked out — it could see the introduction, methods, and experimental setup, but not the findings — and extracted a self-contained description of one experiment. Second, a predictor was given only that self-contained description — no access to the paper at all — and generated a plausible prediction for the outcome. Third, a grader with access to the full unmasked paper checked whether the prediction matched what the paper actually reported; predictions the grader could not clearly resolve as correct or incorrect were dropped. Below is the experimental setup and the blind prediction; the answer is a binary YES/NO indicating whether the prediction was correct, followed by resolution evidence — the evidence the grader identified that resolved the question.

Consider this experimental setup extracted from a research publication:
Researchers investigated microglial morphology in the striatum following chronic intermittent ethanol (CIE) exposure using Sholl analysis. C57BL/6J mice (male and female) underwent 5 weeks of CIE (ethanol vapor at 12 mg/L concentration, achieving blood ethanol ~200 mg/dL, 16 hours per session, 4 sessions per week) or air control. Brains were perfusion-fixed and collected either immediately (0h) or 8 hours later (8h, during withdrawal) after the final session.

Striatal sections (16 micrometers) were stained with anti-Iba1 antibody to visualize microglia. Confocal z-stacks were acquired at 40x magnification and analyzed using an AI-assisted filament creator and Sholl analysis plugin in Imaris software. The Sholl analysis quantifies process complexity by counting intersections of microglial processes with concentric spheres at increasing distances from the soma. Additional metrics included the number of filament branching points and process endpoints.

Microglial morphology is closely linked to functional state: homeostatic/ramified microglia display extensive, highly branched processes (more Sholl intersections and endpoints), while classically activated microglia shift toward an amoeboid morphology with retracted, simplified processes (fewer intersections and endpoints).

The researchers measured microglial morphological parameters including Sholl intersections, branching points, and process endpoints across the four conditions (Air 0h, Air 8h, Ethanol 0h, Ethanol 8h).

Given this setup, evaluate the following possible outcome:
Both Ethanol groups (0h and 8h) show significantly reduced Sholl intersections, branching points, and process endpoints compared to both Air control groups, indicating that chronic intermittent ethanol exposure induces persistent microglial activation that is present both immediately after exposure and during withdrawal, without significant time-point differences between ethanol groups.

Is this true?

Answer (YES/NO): NO